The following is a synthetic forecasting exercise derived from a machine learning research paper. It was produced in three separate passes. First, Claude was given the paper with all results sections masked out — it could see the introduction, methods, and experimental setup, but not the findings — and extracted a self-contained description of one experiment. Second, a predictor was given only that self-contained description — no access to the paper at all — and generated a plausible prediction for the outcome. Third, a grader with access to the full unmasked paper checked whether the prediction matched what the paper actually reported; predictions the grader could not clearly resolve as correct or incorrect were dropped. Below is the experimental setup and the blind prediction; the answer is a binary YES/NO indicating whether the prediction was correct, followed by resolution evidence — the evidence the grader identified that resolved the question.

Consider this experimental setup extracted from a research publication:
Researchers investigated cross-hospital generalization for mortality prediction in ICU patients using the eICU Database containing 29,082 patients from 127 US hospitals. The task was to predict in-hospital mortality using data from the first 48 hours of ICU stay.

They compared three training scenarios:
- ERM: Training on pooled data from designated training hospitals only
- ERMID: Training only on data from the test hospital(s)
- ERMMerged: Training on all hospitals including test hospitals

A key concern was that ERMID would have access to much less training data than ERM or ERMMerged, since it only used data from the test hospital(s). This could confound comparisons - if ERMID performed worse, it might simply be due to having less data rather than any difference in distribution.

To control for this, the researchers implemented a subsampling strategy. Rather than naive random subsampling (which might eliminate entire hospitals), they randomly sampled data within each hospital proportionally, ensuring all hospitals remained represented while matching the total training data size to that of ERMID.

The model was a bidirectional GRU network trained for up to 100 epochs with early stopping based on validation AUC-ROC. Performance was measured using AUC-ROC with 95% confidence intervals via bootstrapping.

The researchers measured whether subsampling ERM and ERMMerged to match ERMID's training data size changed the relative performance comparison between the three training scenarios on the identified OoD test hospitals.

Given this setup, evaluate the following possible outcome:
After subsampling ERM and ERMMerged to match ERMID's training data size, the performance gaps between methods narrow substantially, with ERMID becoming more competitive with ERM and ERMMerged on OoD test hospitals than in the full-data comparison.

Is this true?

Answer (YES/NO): NO